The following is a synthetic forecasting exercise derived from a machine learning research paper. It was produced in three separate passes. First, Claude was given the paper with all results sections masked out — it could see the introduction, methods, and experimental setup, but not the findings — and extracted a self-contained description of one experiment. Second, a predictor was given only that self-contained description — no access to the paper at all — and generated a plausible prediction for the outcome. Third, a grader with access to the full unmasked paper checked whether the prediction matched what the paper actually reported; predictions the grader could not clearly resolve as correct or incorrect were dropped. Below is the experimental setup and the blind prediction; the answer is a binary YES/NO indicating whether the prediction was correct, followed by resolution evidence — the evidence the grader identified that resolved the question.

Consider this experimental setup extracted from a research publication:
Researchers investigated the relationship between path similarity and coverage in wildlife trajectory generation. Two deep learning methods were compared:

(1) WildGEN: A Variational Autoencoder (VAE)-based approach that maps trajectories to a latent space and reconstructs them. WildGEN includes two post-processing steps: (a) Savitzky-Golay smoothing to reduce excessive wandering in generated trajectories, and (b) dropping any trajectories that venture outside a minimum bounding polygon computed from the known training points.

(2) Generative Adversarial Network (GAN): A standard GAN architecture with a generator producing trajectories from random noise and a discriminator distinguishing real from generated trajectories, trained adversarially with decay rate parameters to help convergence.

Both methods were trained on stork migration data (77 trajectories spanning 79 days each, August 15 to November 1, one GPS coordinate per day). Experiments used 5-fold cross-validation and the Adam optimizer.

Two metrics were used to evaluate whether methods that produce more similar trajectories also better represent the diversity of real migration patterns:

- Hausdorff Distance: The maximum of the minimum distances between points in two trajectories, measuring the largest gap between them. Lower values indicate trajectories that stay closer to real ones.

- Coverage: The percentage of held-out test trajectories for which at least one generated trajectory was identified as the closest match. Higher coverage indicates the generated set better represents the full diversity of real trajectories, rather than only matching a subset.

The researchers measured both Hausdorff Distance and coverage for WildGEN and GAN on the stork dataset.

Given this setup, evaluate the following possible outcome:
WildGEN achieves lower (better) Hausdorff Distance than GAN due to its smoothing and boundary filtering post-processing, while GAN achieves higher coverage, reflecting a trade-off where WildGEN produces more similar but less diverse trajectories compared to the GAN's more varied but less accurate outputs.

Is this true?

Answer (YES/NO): NO